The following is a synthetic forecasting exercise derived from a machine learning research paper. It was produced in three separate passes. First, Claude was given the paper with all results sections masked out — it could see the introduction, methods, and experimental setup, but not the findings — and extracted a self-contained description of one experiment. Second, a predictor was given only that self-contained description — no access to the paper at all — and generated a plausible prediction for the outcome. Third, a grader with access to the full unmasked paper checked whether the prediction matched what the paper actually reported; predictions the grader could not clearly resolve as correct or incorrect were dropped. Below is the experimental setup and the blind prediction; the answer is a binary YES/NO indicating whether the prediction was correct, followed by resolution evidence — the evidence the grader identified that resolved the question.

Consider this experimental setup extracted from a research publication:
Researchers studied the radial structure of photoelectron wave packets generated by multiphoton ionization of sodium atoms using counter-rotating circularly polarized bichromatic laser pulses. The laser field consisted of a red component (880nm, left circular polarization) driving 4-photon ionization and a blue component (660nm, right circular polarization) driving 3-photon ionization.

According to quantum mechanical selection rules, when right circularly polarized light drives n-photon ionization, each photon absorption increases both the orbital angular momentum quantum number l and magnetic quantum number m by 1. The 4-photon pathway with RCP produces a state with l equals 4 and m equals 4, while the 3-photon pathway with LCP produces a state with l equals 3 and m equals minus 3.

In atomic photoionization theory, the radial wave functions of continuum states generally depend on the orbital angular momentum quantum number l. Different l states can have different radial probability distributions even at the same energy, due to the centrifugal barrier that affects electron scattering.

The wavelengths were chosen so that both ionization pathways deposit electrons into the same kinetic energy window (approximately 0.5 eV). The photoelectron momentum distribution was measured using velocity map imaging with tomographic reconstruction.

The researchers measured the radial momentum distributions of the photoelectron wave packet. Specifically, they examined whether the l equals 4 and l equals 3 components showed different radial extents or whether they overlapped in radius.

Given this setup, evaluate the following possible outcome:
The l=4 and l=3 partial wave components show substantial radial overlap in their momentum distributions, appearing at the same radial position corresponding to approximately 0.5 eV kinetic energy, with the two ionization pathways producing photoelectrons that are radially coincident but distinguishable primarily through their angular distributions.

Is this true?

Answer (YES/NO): YES